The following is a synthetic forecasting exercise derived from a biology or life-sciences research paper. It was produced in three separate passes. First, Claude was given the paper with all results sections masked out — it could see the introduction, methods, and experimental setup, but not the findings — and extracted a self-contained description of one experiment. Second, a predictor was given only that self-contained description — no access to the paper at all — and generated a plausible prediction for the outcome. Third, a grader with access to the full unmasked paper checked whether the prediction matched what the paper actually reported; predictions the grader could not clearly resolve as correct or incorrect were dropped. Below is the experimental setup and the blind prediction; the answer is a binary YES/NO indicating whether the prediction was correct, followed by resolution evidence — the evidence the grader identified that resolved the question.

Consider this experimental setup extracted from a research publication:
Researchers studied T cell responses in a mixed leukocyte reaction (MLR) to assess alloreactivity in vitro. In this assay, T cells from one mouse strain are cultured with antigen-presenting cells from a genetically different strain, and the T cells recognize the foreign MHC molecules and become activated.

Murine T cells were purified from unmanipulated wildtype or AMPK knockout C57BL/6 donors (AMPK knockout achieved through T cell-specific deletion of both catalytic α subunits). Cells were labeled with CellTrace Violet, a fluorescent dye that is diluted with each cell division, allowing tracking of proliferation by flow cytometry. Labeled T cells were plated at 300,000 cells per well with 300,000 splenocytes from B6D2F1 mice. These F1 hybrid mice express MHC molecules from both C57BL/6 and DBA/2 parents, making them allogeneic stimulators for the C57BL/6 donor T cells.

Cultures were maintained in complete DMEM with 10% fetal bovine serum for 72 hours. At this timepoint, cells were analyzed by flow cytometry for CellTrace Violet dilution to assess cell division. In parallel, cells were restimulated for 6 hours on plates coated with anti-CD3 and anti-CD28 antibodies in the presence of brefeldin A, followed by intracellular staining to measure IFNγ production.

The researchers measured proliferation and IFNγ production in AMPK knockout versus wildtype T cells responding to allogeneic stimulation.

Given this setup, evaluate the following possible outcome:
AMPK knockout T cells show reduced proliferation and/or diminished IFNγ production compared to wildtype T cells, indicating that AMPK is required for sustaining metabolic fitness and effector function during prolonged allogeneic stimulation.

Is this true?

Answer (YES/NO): YES